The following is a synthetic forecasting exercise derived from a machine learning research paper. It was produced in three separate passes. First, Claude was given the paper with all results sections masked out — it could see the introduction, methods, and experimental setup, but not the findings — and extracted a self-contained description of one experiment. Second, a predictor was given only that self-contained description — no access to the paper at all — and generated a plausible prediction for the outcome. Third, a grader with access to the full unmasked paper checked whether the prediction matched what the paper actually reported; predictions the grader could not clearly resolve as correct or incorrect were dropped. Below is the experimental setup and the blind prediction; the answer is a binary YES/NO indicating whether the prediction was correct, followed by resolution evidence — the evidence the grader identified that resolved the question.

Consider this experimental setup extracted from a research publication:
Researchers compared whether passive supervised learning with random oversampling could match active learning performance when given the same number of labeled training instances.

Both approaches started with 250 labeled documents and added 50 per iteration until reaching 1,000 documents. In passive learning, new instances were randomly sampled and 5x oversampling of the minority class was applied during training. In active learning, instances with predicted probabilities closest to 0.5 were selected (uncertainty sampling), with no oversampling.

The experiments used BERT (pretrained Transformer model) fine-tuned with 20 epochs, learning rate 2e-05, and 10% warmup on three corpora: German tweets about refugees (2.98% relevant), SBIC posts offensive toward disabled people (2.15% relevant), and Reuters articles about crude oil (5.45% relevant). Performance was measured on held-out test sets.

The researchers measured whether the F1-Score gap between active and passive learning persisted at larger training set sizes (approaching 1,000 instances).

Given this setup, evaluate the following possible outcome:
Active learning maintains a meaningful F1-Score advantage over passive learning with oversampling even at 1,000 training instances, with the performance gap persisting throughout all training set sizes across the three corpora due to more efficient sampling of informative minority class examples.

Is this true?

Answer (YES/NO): YES